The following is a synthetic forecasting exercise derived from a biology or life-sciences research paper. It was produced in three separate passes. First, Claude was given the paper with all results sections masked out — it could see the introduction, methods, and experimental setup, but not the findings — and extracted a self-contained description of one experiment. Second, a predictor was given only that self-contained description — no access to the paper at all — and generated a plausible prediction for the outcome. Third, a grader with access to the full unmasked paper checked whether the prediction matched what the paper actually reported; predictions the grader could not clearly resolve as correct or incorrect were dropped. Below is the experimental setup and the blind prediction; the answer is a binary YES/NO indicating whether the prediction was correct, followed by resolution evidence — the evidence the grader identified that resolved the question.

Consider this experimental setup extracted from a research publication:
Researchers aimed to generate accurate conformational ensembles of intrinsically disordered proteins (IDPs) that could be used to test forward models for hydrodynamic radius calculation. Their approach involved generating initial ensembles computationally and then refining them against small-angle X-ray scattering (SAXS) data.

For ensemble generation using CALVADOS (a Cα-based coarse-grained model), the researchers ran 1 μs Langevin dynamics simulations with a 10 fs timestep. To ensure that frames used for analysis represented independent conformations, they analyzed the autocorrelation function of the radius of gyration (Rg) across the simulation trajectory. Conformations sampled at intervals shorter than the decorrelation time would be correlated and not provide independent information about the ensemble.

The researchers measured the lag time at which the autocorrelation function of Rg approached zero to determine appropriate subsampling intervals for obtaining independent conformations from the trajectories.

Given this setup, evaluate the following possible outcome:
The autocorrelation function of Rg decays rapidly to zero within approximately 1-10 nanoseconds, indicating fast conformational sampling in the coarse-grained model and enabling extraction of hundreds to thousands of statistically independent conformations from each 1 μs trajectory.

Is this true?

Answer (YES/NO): NO